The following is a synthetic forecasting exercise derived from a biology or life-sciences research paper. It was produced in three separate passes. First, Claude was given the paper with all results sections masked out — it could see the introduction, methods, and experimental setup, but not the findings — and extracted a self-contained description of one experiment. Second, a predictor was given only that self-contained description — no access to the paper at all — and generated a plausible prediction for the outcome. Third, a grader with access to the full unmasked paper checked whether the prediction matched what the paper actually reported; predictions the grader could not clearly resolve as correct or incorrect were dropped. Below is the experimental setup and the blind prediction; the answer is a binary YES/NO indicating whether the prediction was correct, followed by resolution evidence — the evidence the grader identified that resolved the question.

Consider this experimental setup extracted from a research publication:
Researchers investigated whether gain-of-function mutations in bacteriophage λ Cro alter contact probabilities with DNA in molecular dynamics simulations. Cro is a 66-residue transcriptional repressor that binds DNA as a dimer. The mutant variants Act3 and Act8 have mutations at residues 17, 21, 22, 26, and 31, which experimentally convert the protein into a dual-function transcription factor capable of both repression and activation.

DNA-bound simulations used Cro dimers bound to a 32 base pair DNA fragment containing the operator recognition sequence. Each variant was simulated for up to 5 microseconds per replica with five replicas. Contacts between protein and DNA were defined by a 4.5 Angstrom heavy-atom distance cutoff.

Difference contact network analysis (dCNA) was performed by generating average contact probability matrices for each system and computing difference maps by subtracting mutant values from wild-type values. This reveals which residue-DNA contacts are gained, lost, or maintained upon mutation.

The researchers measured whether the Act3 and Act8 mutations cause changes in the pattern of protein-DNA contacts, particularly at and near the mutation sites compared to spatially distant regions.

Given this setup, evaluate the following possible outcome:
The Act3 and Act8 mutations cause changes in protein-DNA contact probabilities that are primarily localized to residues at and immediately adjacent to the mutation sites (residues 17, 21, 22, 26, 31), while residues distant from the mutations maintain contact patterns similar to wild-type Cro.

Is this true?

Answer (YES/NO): NO